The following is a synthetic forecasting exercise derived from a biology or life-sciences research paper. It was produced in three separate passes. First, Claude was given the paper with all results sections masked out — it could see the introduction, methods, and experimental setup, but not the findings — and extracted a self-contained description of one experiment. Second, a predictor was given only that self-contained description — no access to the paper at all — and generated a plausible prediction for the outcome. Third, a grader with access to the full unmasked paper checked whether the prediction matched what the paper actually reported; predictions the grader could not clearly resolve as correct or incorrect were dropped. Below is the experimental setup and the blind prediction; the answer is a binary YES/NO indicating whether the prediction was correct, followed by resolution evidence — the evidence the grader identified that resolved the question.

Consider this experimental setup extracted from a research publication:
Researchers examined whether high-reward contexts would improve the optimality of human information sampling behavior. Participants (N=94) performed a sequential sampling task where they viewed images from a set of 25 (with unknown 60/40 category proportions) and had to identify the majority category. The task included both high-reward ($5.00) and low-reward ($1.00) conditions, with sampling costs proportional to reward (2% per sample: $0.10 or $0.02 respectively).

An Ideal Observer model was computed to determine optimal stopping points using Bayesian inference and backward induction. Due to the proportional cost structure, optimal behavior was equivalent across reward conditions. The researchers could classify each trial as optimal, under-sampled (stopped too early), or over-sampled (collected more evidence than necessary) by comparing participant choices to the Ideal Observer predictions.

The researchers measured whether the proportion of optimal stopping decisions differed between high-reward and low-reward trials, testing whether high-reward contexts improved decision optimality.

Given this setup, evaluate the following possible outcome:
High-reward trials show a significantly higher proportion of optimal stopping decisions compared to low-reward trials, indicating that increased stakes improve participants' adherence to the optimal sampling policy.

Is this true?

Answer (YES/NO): NO